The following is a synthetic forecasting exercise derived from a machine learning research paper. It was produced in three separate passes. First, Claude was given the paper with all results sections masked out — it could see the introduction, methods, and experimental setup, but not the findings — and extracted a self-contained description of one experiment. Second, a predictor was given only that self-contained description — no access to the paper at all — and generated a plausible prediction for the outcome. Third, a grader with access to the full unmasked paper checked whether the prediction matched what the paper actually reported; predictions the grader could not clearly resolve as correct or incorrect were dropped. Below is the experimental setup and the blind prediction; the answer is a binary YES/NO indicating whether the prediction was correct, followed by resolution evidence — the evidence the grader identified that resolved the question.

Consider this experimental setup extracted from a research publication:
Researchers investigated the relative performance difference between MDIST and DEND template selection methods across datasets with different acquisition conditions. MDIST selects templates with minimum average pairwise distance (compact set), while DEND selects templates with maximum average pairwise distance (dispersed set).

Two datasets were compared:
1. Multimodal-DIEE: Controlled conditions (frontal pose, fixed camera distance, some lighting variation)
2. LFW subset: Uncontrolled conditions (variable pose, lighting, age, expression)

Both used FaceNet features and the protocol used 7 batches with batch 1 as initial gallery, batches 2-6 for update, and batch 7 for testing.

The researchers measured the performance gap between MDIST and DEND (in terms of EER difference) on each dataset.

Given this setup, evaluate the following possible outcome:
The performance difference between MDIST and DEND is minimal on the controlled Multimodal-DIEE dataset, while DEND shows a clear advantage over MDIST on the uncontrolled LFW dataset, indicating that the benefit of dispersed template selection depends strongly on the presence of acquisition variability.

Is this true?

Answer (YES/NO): NO